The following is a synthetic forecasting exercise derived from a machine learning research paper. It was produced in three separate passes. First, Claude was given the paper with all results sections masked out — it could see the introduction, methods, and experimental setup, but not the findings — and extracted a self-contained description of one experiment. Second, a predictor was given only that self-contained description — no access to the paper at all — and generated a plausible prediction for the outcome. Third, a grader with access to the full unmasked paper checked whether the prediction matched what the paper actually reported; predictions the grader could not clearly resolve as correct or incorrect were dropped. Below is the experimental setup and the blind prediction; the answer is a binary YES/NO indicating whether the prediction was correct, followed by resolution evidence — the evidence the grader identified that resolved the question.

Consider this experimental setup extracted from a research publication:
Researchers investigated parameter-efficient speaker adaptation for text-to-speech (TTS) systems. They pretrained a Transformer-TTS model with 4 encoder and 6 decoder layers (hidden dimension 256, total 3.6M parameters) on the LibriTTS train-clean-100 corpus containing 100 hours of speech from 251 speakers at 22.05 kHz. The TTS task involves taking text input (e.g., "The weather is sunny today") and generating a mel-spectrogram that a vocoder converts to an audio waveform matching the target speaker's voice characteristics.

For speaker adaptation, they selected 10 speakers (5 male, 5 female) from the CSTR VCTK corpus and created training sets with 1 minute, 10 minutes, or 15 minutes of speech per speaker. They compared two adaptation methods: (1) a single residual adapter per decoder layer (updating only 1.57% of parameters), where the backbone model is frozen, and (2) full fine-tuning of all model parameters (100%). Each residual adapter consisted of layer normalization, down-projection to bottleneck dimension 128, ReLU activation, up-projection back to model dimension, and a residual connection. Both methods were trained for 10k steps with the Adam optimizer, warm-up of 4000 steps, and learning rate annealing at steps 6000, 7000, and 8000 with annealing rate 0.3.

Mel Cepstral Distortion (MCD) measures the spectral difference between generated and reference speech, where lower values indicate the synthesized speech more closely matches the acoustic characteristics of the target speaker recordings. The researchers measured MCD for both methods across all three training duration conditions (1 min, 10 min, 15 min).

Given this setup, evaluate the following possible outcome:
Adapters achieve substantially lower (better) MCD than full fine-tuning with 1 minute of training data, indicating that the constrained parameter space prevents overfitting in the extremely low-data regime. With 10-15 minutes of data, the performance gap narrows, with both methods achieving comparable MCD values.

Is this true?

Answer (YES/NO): NO